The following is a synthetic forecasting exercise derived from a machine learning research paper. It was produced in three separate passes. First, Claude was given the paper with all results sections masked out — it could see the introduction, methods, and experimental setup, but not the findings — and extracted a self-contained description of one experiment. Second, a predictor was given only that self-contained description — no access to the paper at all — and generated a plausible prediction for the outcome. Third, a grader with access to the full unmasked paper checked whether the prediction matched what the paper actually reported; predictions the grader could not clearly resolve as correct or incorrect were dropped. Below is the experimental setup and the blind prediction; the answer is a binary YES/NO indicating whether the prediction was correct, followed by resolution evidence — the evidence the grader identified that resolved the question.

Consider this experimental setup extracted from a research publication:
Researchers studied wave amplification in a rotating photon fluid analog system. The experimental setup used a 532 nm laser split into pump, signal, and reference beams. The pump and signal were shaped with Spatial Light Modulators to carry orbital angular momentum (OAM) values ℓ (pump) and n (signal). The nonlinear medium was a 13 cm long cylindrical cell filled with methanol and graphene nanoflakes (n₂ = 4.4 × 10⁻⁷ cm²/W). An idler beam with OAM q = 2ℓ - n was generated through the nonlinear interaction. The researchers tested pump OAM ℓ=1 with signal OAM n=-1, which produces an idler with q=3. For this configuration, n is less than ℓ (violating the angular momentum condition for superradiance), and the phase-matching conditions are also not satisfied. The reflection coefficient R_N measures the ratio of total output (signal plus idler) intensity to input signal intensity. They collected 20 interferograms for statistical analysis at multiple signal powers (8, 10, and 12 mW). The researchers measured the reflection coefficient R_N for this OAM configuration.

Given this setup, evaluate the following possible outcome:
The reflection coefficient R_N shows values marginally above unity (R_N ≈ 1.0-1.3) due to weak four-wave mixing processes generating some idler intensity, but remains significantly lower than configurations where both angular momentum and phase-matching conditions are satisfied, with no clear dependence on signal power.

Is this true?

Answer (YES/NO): NO